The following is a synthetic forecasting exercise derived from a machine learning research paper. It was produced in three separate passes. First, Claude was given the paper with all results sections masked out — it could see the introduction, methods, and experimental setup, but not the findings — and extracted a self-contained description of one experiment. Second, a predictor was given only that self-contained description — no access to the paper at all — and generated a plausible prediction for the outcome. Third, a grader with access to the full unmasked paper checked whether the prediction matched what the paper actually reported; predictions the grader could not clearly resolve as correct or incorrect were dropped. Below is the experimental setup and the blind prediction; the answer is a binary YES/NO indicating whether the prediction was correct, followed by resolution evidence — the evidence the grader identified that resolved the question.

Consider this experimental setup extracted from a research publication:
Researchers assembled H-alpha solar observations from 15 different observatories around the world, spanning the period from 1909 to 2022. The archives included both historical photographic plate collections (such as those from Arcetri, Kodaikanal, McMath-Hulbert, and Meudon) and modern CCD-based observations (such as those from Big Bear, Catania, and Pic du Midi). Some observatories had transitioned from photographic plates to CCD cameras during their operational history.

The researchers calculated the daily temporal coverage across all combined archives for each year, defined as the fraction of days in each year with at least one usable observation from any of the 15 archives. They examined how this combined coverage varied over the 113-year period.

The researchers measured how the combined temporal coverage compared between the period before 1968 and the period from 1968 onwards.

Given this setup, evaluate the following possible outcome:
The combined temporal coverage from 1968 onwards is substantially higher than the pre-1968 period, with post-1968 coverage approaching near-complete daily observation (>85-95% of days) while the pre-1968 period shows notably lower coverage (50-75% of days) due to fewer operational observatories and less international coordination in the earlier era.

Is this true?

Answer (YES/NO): NO